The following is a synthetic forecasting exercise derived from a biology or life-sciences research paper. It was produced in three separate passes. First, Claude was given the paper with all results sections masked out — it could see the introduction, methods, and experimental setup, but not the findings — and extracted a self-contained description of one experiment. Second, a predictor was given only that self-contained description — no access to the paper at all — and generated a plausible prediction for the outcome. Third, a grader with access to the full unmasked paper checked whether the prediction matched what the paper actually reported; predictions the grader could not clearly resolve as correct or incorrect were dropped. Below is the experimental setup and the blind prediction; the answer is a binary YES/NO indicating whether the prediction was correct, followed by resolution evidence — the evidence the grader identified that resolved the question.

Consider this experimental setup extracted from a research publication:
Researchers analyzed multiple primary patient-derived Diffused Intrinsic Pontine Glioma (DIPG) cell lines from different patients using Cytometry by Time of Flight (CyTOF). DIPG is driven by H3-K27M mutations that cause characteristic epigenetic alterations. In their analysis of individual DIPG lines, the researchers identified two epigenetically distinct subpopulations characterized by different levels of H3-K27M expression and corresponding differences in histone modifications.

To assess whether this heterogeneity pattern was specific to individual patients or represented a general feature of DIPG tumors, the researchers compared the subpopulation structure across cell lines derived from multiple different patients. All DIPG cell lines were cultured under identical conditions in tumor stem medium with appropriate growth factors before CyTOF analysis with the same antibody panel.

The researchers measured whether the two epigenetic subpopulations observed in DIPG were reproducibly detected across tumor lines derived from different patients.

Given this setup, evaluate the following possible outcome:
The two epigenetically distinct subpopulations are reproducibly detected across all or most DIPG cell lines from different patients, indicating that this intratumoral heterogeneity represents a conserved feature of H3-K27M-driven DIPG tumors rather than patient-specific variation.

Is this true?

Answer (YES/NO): YES